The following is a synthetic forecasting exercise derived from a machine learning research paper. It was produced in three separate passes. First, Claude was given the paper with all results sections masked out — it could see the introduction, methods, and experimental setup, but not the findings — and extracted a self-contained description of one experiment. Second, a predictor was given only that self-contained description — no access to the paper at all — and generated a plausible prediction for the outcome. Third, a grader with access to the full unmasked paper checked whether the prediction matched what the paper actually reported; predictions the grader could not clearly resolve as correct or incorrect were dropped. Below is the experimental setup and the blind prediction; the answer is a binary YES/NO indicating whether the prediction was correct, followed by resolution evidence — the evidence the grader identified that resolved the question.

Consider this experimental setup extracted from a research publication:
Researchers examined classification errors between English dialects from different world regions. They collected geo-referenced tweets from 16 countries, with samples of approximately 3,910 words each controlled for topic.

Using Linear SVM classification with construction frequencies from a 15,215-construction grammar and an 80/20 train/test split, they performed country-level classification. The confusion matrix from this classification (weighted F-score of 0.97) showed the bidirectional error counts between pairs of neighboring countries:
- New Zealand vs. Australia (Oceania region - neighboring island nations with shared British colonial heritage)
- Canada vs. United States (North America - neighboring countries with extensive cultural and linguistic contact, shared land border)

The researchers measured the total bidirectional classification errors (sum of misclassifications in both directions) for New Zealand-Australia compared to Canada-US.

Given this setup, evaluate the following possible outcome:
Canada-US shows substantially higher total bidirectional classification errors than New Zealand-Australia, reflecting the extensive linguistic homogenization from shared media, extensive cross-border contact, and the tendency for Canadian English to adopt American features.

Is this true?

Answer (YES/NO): NO